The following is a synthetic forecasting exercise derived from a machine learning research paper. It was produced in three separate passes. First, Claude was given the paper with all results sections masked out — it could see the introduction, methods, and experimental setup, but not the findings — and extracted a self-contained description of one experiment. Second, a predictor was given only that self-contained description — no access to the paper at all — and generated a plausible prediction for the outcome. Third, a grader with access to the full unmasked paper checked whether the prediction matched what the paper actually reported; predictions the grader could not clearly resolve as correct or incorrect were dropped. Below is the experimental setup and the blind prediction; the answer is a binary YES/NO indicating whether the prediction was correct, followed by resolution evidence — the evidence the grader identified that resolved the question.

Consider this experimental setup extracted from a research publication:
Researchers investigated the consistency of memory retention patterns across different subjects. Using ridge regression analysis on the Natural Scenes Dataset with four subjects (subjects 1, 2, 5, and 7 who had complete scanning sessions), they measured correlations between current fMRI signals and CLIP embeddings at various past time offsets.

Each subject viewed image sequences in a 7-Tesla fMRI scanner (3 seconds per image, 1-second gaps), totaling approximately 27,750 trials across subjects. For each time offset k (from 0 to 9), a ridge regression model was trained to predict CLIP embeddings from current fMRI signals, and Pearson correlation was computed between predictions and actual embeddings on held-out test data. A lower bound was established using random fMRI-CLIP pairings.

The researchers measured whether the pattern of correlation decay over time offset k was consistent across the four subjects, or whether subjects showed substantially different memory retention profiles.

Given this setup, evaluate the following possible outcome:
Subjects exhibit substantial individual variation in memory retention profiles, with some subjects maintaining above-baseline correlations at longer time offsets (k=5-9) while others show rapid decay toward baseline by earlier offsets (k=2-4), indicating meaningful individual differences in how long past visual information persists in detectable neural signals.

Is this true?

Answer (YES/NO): NO